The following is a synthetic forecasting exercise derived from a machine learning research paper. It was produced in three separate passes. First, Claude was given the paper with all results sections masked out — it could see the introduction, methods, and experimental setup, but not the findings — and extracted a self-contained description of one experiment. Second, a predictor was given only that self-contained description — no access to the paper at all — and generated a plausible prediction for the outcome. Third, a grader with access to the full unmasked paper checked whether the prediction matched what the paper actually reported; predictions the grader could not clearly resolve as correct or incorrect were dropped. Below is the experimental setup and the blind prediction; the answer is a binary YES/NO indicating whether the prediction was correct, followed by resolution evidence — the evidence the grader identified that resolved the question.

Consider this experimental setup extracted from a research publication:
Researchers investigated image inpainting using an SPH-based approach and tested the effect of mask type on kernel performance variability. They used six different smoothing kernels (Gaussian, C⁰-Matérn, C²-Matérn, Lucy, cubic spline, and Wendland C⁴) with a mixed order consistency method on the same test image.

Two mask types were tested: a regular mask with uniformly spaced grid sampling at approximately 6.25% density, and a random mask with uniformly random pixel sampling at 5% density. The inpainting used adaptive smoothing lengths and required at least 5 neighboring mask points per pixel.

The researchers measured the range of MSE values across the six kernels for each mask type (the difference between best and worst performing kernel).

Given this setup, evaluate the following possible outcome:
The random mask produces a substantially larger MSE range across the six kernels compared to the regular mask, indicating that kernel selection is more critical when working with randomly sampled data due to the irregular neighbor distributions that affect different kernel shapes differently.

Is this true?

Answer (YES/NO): NO